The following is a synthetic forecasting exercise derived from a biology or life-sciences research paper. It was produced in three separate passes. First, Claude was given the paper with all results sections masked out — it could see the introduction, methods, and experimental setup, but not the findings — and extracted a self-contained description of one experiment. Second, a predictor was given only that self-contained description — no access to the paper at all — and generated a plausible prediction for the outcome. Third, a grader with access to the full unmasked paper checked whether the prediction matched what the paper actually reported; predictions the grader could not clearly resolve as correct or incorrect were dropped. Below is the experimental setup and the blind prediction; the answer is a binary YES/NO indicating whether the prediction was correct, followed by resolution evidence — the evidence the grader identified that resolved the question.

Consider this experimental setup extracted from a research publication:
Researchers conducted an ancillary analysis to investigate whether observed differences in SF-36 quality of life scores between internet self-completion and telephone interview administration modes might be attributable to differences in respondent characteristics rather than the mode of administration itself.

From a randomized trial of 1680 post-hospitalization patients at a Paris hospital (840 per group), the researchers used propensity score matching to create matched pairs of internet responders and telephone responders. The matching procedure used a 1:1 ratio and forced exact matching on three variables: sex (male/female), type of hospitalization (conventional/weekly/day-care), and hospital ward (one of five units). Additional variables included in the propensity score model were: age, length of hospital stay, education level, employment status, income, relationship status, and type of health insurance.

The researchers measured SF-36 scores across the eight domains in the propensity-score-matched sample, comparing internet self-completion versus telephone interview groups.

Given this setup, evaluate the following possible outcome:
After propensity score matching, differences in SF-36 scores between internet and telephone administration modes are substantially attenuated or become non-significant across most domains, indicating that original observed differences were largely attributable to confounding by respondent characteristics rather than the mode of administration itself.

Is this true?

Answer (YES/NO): NO